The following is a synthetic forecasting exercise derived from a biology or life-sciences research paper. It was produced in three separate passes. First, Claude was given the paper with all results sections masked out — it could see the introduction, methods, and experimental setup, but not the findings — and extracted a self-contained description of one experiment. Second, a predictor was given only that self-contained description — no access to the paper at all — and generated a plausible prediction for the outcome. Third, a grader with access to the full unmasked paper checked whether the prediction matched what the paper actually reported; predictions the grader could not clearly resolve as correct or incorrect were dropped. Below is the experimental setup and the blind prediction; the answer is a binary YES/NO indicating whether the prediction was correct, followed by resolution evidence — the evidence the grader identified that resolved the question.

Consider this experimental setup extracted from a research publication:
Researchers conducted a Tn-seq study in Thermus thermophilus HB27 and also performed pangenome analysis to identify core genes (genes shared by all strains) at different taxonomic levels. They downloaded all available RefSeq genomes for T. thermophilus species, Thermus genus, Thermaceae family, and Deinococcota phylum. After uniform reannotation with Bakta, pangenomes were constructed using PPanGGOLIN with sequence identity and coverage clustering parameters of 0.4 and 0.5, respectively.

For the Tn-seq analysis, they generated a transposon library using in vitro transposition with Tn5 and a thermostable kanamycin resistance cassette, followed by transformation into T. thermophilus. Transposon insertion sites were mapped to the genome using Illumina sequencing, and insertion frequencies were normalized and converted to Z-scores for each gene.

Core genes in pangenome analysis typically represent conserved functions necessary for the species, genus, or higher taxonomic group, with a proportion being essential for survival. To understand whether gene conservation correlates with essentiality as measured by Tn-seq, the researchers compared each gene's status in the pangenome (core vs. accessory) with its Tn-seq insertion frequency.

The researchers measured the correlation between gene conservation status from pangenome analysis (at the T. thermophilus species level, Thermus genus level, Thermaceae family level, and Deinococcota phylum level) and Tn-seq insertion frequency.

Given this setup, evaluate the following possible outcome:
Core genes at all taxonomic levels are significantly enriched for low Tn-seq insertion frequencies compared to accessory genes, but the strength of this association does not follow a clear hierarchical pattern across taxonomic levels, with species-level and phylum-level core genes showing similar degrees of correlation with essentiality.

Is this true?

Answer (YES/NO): NO